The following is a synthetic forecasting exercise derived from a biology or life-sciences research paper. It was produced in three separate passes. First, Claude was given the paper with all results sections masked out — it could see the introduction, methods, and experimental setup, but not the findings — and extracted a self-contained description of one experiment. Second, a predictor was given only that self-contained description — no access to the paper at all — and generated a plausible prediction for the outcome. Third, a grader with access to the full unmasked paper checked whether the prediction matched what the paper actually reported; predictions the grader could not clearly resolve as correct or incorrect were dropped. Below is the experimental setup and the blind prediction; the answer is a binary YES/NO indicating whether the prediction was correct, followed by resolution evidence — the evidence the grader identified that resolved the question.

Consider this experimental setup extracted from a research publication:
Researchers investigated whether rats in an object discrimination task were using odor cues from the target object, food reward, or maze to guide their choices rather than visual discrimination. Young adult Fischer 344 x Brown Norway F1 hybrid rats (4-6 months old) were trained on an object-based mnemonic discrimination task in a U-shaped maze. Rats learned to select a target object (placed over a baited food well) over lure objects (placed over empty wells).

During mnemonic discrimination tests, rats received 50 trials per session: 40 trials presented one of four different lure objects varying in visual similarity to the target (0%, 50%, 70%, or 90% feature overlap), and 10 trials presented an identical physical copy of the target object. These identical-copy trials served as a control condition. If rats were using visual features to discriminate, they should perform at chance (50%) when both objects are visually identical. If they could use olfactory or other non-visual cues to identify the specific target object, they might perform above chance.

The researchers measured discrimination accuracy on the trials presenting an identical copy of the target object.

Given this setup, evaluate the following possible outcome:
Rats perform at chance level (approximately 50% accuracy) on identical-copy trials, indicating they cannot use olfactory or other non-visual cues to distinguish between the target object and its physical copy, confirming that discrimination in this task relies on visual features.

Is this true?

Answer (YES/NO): YES